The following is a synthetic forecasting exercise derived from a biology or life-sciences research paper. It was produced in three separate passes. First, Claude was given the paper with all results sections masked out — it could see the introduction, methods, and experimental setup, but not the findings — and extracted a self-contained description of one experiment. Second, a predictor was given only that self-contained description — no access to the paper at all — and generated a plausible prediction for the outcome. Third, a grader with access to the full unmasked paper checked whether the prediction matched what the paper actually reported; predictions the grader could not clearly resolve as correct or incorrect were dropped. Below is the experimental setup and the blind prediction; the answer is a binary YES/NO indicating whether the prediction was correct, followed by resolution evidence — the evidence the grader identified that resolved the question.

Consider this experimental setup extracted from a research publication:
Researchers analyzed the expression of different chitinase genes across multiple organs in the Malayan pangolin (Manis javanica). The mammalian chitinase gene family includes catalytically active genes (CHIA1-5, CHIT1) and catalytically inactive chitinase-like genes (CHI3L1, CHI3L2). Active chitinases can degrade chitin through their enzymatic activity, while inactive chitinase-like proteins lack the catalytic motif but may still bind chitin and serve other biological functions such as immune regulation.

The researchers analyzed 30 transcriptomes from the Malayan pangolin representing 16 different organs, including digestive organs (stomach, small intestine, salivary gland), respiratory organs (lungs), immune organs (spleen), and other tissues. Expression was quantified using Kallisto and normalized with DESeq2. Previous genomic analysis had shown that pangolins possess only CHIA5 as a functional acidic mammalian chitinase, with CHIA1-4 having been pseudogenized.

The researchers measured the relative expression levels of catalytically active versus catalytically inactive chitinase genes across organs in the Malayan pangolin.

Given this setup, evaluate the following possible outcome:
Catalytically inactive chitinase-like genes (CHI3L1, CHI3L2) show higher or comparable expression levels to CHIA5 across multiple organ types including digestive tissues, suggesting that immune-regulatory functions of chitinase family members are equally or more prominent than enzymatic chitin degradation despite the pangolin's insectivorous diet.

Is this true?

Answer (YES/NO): NO